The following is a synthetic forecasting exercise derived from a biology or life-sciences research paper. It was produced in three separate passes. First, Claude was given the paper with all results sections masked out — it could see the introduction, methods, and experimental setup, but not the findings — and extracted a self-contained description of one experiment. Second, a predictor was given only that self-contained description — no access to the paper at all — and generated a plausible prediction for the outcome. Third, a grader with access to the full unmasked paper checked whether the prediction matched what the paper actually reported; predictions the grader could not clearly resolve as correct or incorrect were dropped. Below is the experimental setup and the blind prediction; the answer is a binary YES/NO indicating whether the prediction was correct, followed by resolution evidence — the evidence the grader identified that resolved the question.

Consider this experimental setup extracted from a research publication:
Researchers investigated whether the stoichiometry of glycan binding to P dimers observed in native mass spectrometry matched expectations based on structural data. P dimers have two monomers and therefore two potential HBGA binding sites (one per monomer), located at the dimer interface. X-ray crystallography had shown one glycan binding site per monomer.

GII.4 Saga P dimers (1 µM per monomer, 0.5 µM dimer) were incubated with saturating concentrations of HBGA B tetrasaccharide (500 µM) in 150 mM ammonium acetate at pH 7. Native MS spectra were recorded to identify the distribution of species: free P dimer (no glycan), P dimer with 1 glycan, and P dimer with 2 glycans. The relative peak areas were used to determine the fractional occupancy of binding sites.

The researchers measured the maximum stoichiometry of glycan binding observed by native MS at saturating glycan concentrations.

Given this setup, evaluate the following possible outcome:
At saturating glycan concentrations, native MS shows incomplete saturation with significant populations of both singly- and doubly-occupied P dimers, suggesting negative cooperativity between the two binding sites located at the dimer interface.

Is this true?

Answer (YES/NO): NO